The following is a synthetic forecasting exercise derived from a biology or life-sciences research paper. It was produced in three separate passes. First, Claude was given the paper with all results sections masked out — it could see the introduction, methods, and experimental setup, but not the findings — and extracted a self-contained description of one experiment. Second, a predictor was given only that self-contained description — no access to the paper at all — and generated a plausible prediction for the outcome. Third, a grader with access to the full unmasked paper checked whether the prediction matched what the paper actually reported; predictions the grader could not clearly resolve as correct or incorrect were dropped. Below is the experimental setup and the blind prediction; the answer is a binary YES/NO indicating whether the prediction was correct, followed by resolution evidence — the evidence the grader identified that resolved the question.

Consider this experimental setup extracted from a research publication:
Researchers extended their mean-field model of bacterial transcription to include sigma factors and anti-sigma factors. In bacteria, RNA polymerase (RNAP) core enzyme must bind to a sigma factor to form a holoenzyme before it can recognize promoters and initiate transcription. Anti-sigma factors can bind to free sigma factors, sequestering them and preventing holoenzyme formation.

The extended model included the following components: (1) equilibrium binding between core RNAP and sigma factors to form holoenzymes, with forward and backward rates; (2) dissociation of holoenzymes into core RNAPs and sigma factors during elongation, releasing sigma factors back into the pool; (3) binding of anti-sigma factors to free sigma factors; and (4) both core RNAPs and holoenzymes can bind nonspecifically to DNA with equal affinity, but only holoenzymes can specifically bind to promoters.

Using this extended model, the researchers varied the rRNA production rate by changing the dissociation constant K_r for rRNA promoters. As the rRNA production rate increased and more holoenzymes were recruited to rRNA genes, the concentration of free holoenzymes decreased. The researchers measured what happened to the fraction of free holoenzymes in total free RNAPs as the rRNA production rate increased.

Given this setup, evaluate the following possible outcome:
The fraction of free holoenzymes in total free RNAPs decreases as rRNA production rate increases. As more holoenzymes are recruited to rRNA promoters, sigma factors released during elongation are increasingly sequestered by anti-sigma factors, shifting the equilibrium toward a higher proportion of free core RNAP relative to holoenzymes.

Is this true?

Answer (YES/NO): NO